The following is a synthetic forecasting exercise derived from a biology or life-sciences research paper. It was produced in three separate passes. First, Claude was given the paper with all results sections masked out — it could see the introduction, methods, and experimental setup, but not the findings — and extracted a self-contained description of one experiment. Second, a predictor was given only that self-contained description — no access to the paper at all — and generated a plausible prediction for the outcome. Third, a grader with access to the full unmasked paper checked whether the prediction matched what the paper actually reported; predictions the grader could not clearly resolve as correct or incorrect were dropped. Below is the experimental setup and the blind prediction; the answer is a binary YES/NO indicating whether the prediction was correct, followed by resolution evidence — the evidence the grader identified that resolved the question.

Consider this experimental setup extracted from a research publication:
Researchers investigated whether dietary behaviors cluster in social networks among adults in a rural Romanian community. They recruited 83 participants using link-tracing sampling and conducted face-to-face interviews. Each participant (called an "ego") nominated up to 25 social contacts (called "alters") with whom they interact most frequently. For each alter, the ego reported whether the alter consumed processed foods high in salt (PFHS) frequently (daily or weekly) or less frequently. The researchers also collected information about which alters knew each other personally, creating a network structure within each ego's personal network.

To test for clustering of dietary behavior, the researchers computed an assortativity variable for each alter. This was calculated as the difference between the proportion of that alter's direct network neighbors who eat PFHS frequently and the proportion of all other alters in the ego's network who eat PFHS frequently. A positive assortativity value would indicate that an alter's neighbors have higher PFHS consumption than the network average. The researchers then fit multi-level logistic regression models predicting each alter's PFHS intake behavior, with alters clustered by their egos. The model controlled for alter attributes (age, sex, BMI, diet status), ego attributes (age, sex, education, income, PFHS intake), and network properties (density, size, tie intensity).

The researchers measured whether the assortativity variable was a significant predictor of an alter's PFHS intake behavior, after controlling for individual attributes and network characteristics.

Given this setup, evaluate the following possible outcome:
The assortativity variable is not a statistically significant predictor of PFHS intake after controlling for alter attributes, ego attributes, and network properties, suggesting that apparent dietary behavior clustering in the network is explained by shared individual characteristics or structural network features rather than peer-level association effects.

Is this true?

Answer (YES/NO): NO